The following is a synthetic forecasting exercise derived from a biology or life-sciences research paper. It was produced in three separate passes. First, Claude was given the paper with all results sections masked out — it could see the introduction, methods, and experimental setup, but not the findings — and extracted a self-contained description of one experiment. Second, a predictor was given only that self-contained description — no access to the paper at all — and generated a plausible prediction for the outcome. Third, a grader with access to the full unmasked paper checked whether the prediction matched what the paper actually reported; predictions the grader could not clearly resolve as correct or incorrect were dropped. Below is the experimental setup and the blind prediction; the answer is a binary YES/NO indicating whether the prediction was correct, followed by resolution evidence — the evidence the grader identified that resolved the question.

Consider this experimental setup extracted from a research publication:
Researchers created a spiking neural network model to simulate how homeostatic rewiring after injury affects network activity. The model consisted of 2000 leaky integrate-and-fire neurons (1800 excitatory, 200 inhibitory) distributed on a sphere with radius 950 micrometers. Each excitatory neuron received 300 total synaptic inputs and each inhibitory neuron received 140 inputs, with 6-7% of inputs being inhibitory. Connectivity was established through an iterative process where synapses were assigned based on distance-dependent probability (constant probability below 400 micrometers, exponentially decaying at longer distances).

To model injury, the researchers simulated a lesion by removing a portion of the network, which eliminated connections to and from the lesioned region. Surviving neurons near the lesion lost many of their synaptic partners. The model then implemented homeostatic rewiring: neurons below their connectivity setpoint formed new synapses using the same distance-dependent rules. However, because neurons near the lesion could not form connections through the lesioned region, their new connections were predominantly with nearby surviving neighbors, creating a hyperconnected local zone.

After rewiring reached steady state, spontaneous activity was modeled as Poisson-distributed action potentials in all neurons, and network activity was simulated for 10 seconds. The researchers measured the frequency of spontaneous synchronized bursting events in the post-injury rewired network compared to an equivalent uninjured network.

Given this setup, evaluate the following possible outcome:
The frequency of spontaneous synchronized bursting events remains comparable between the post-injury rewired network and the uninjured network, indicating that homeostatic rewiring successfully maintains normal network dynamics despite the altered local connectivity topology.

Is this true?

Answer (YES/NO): NO